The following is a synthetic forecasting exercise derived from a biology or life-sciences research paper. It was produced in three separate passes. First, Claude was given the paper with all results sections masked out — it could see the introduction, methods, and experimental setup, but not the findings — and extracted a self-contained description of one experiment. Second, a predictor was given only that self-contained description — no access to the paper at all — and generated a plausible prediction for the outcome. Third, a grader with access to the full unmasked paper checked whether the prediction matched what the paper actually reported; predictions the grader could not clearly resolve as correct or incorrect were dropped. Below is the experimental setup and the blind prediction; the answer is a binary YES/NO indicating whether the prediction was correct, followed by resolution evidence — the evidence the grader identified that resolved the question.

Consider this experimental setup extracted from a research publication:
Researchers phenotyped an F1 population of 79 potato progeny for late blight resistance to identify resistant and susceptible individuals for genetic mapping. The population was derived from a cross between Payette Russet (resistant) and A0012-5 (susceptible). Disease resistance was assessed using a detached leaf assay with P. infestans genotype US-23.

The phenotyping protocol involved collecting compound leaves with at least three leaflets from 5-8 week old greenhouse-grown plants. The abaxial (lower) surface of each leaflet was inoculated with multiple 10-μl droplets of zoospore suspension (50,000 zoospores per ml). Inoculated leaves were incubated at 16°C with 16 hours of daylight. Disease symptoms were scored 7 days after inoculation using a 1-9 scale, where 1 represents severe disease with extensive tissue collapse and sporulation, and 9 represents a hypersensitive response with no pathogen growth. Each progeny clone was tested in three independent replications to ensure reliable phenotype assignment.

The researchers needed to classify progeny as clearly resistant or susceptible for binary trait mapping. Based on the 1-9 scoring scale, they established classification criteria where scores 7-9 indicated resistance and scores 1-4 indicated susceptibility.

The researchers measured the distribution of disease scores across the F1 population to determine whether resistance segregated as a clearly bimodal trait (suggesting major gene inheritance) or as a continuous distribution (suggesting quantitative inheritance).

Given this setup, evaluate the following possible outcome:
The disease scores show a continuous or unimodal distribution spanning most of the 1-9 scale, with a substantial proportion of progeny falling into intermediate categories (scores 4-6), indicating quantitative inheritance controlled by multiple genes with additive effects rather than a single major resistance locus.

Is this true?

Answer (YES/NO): NO